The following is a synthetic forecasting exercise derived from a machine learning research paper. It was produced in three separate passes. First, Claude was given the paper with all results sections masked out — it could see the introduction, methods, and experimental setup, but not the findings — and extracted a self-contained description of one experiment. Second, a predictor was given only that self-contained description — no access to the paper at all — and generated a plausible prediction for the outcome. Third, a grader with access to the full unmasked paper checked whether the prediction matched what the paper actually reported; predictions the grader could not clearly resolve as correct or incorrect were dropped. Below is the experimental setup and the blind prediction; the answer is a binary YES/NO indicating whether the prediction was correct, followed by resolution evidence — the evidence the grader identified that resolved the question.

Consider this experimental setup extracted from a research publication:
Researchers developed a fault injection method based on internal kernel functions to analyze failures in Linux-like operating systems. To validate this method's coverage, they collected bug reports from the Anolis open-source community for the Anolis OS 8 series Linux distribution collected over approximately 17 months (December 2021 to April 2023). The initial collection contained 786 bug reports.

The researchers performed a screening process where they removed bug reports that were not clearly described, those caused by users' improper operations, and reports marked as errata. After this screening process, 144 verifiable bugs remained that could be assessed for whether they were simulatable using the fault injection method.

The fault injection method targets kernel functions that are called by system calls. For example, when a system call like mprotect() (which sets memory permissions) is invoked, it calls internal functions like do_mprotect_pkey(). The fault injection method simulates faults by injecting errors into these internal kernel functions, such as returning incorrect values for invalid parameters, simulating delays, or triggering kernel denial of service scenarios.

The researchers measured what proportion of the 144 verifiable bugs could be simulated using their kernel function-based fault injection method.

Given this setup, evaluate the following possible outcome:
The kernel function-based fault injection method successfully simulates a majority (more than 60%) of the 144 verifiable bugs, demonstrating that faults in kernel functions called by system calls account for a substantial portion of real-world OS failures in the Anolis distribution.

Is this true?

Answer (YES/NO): NO